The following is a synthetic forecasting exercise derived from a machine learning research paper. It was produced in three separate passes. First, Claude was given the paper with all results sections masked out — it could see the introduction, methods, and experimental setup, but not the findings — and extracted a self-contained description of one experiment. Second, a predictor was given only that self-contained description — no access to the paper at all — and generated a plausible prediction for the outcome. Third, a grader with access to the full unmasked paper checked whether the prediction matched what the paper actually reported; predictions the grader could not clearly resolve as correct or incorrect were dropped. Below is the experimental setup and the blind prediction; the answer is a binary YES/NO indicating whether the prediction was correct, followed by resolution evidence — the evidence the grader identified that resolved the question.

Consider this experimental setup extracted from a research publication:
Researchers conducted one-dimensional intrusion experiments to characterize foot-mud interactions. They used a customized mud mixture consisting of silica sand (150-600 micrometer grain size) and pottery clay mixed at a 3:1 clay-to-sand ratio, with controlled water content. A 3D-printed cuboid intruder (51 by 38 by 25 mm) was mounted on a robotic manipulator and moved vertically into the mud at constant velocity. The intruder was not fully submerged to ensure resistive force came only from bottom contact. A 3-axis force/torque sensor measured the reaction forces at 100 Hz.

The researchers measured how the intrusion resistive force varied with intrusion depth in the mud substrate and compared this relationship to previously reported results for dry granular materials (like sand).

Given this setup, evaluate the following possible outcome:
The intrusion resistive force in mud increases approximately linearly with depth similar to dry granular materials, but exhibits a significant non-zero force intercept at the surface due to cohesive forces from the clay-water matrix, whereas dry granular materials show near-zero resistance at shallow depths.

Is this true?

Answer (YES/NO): NO